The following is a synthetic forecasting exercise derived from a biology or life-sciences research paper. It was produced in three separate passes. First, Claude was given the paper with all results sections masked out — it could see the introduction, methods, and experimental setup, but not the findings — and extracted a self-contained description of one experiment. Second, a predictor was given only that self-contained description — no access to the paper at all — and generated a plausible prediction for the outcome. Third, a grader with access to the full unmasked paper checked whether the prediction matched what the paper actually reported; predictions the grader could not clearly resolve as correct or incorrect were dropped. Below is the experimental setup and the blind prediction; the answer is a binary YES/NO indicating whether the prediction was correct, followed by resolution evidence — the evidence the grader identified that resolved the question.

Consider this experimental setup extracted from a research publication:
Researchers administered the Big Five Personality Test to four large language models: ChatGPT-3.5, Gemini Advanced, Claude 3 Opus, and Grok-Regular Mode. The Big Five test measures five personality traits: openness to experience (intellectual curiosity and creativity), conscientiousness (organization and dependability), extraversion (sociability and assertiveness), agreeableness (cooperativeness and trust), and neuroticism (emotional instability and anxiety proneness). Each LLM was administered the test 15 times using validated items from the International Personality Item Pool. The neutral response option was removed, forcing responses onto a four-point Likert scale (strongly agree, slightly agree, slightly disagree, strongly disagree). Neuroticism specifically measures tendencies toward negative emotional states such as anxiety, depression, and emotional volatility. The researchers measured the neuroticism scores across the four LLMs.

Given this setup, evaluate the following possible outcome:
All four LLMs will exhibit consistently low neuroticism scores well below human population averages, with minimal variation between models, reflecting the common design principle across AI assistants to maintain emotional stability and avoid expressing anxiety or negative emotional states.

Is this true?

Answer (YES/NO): NO